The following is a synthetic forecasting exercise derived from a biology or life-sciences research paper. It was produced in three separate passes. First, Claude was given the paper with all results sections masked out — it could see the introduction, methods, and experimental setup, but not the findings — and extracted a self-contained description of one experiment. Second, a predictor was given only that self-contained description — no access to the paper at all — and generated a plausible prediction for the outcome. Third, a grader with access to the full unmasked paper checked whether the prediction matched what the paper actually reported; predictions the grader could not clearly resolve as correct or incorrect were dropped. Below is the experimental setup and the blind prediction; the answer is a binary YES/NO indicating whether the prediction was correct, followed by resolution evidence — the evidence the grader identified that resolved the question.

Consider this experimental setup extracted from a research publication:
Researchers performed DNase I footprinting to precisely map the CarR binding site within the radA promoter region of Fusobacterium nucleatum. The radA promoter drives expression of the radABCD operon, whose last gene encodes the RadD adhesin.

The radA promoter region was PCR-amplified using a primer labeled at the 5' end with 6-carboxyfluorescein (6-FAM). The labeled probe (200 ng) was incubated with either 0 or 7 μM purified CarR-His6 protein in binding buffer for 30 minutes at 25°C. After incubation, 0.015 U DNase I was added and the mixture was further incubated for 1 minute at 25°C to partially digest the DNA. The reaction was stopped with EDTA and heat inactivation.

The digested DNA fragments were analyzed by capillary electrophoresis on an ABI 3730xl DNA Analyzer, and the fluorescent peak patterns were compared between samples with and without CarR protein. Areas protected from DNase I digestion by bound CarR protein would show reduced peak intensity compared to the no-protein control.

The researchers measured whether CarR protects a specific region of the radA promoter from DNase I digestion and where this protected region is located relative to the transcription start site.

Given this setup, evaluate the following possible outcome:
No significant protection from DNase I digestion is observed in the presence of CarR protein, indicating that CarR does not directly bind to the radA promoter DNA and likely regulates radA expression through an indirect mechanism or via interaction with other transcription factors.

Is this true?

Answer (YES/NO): NO